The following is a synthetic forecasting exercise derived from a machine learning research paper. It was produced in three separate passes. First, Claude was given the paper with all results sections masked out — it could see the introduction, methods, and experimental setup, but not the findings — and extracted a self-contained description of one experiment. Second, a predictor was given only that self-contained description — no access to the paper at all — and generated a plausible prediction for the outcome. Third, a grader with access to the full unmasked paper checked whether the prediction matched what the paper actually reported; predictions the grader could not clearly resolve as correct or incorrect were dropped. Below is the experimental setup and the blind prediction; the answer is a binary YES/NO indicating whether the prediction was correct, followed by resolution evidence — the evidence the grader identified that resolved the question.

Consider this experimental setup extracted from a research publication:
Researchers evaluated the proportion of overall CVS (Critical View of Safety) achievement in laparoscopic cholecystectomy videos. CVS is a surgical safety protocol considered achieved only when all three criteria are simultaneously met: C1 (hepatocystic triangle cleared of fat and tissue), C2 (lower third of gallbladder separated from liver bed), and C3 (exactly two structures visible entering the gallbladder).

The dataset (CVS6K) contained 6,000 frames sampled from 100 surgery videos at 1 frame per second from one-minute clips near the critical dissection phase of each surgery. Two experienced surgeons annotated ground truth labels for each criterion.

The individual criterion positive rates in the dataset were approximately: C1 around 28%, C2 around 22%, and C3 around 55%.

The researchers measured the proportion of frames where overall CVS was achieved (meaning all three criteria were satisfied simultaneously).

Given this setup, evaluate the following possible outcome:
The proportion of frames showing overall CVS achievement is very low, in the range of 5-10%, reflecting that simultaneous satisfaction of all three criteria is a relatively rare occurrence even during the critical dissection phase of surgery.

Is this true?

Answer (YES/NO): YES